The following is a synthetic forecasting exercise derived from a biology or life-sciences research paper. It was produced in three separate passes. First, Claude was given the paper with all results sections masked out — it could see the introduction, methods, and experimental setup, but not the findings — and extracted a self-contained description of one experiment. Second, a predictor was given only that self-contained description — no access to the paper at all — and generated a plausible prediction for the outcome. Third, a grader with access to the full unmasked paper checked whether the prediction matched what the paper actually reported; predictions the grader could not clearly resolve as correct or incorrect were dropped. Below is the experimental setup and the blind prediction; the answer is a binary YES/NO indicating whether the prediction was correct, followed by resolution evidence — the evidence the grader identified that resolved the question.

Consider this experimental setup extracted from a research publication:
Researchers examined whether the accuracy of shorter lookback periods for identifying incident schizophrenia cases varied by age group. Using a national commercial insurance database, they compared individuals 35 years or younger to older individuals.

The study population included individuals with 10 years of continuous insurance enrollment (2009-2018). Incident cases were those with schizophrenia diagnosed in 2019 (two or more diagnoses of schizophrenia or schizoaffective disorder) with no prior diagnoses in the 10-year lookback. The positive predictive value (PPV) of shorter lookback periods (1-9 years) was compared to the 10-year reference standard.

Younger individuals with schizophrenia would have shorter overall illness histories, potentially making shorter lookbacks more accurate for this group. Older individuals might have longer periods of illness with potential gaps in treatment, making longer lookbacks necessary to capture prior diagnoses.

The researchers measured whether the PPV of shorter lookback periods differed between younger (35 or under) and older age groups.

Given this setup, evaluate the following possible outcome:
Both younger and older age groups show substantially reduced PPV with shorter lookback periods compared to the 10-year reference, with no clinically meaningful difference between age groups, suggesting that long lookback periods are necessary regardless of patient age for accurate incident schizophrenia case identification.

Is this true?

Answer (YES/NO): NO